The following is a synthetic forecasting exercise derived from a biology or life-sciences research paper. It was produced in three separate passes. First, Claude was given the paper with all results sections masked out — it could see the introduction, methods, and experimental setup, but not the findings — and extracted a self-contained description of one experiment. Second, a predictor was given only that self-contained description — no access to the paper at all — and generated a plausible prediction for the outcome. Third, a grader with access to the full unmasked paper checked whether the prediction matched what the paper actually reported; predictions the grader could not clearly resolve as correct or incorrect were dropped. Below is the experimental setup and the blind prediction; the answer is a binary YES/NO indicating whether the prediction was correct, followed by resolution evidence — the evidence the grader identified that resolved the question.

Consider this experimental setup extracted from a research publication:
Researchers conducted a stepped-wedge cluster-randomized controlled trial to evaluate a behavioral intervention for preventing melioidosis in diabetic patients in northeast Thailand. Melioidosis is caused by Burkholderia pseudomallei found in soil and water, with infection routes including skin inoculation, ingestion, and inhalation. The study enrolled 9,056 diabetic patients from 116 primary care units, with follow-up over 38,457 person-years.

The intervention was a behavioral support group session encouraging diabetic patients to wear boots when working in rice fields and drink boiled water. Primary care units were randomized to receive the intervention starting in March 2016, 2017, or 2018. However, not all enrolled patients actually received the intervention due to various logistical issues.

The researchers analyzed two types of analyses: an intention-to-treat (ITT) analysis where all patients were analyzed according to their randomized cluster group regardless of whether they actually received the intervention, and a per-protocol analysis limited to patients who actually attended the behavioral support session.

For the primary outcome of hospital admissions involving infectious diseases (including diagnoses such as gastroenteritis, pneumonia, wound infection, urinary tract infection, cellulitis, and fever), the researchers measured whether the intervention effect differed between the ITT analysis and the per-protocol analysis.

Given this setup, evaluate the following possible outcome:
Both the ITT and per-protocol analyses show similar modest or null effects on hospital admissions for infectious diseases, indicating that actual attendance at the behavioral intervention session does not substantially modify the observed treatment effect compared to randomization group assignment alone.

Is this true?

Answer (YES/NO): NO